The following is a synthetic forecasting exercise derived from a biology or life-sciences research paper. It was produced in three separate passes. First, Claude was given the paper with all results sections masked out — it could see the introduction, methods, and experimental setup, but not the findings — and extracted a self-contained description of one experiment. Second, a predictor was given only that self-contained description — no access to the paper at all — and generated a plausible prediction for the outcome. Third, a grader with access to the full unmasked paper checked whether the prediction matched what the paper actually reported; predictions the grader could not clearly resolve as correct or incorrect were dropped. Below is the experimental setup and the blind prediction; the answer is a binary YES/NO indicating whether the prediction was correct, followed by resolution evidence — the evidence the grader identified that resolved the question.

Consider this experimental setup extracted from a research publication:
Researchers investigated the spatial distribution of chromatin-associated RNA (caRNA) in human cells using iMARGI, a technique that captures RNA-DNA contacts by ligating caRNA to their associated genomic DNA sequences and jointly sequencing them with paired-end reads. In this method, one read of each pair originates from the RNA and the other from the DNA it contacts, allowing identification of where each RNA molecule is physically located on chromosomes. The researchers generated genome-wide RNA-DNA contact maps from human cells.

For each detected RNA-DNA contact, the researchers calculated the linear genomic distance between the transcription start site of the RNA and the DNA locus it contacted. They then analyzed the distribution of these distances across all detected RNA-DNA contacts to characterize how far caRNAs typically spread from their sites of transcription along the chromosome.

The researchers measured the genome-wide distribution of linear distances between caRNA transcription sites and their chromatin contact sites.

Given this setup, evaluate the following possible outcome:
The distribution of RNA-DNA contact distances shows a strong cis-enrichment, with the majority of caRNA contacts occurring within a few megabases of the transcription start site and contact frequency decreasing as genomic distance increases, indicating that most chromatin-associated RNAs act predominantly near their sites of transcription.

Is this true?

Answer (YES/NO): YES